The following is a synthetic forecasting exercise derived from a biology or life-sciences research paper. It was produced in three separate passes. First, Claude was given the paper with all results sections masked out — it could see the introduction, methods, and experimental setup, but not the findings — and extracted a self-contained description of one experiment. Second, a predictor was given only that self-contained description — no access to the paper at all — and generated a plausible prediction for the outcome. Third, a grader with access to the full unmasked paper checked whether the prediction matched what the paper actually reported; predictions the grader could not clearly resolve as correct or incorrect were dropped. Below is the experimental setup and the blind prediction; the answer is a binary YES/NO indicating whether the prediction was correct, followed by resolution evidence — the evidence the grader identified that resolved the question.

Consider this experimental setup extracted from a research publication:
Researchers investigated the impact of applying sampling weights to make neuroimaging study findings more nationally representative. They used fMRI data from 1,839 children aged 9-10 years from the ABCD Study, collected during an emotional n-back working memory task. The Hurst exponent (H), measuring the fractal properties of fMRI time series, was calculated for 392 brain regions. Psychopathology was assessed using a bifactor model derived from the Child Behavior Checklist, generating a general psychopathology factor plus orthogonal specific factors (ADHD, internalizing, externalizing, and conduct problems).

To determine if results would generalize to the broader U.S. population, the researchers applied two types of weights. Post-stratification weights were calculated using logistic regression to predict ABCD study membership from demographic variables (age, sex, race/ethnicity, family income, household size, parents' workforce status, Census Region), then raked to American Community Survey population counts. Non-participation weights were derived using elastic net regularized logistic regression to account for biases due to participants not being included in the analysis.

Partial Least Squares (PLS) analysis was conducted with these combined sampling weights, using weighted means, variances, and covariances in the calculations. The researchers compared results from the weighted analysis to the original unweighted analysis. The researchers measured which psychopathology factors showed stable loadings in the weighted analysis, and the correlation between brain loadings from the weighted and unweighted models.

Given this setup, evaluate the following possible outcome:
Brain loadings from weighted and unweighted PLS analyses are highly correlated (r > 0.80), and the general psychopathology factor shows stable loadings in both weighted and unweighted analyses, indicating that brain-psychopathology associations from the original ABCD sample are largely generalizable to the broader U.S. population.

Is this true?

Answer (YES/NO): YES